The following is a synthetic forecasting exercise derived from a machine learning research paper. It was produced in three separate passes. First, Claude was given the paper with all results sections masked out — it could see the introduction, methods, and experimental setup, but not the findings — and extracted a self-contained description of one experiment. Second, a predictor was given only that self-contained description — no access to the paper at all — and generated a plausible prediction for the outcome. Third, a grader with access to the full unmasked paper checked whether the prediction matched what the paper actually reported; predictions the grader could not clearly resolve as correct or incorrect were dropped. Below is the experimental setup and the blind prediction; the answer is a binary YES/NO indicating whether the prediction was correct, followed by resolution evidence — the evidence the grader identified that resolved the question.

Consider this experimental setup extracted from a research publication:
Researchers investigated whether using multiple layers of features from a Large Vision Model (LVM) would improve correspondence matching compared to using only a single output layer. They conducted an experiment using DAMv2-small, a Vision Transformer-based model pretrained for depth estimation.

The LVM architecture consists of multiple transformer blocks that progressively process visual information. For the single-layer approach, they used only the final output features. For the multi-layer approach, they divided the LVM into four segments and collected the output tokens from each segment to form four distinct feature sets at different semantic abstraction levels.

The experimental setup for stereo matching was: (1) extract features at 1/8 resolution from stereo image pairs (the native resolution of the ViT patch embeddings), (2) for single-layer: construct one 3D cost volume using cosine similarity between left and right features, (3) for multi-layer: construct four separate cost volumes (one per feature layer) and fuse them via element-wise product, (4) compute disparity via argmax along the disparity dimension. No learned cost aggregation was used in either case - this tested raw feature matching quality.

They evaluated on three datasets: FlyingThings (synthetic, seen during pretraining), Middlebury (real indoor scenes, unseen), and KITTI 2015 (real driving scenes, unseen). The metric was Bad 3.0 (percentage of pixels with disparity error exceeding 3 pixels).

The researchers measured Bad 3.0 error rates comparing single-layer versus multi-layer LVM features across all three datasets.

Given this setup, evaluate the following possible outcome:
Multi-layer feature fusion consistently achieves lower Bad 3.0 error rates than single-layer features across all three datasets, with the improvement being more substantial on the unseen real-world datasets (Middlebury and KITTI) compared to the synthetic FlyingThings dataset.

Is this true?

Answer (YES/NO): NO